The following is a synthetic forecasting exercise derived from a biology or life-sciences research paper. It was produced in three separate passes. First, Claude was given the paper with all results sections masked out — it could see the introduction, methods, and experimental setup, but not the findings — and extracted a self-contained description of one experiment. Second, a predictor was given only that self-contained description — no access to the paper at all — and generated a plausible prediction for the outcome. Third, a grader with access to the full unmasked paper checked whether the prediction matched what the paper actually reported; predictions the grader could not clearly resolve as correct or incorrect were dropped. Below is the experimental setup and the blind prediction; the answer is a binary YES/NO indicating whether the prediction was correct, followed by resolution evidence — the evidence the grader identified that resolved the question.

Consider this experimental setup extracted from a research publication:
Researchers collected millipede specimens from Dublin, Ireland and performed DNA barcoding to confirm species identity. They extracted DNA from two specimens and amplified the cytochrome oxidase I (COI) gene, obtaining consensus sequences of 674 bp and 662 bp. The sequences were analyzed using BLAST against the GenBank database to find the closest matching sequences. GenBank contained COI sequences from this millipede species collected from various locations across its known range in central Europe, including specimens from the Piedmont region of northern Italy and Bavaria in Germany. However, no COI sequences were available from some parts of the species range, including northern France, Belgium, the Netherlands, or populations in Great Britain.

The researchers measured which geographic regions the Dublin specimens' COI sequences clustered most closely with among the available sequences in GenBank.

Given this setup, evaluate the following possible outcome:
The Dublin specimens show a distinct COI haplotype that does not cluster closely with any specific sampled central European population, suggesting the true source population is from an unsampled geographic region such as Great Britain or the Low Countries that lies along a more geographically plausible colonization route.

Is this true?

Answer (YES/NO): NO